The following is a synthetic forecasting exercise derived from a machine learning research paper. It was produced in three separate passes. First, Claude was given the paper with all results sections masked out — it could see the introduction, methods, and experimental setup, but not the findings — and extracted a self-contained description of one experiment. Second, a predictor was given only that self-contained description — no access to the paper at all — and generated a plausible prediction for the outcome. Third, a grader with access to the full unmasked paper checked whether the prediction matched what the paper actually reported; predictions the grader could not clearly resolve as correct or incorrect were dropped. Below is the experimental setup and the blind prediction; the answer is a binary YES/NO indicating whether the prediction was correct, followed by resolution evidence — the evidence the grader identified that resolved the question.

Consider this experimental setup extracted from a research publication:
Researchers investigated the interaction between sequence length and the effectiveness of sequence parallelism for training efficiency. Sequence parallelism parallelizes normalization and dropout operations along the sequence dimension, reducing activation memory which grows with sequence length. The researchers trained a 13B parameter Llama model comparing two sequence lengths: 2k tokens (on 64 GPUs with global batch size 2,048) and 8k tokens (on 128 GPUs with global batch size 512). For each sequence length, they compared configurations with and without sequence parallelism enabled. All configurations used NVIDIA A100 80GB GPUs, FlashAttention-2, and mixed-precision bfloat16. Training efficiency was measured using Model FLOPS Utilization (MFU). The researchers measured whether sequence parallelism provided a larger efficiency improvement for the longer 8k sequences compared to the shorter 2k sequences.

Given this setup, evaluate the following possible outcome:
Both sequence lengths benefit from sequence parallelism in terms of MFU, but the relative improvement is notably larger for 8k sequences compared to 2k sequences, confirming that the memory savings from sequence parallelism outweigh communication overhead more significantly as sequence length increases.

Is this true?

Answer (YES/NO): NO